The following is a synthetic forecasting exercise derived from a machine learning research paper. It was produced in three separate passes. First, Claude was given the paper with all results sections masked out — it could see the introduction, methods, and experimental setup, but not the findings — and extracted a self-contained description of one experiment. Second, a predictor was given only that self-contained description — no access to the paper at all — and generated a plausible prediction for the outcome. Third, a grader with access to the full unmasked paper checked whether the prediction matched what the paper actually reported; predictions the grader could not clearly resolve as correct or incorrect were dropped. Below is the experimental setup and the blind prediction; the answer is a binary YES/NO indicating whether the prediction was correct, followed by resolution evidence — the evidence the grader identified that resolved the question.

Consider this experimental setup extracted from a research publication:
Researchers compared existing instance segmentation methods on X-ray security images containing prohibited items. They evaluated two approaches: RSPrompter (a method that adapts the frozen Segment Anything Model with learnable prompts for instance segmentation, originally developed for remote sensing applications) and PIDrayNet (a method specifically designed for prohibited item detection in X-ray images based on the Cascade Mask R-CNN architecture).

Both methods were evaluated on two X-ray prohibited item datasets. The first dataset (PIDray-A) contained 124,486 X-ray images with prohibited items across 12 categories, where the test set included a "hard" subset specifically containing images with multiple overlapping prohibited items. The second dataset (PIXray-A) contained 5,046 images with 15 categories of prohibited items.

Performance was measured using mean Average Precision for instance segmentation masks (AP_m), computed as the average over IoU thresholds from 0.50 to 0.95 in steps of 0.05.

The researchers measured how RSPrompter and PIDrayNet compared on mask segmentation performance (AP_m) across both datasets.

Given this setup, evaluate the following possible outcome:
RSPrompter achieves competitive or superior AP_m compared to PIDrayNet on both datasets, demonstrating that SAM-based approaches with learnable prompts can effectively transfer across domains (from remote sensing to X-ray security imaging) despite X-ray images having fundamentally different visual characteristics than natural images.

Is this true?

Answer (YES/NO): YES